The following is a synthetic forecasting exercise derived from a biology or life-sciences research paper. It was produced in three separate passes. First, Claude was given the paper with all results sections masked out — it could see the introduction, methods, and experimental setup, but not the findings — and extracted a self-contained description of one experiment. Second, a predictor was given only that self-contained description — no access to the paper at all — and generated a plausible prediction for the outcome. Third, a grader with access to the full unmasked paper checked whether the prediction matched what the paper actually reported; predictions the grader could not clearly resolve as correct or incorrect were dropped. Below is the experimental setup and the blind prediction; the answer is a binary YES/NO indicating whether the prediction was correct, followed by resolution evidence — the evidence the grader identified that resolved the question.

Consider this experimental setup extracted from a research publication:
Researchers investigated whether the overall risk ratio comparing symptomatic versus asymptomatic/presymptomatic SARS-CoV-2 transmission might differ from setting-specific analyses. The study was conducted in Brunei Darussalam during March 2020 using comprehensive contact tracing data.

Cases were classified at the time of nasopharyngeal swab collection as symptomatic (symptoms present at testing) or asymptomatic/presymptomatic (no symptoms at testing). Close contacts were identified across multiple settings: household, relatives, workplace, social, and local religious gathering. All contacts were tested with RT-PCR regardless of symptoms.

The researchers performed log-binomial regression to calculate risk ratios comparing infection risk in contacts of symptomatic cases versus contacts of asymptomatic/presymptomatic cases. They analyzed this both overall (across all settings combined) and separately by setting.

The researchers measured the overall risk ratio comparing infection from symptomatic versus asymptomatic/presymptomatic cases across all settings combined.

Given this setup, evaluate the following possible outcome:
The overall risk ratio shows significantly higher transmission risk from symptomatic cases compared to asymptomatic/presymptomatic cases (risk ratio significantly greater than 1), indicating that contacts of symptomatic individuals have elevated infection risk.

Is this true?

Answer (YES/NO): NO